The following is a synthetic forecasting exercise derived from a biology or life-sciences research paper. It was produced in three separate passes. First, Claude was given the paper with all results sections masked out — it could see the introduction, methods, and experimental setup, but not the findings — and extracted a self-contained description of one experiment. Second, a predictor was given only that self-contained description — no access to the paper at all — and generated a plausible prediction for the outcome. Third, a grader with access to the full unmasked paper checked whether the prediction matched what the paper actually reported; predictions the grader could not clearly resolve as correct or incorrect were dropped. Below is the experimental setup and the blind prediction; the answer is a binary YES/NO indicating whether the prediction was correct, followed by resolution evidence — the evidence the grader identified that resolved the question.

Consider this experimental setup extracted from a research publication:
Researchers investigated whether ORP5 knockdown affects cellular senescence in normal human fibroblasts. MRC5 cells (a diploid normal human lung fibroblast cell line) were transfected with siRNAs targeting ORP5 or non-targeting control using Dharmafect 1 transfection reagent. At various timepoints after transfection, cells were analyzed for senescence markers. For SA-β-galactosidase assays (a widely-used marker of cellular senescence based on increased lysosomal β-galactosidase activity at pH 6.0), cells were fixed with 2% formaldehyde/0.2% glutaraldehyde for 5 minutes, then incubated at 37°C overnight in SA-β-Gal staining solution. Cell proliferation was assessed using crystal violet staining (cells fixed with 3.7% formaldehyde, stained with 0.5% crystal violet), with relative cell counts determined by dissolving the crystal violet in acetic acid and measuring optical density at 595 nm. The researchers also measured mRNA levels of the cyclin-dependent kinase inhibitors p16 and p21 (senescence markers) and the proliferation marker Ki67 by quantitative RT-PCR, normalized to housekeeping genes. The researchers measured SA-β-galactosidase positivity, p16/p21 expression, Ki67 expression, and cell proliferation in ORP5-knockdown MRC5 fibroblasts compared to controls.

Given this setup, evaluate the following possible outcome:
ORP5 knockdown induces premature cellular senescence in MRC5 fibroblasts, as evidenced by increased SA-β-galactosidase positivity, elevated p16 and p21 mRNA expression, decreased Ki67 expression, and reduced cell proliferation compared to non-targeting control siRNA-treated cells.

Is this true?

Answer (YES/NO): YES